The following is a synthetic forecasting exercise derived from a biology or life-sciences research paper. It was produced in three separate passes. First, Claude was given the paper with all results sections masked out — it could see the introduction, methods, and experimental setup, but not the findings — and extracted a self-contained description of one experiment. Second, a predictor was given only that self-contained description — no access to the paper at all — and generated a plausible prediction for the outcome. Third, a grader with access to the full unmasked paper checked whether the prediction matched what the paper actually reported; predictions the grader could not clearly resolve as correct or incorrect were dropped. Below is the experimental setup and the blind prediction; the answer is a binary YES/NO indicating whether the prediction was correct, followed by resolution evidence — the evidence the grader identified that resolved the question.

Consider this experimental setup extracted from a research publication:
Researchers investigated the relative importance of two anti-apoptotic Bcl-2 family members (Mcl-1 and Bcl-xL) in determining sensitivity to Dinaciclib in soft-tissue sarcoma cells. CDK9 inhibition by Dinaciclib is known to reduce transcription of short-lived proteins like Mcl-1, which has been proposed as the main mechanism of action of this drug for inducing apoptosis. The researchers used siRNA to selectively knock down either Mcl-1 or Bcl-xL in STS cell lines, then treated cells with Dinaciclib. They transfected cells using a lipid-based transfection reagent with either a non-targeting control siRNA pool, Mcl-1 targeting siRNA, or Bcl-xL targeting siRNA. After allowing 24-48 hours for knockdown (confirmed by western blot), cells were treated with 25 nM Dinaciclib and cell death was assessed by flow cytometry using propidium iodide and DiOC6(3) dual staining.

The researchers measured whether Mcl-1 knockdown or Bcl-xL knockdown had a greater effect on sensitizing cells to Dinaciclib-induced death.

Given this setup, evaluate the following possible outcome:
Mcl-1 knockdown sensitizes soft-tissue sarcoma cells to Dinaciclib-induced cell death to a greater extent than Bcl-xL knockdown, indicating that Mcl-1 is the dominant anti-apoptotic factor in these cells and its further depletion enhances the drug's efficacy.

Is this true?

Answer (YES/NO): NO